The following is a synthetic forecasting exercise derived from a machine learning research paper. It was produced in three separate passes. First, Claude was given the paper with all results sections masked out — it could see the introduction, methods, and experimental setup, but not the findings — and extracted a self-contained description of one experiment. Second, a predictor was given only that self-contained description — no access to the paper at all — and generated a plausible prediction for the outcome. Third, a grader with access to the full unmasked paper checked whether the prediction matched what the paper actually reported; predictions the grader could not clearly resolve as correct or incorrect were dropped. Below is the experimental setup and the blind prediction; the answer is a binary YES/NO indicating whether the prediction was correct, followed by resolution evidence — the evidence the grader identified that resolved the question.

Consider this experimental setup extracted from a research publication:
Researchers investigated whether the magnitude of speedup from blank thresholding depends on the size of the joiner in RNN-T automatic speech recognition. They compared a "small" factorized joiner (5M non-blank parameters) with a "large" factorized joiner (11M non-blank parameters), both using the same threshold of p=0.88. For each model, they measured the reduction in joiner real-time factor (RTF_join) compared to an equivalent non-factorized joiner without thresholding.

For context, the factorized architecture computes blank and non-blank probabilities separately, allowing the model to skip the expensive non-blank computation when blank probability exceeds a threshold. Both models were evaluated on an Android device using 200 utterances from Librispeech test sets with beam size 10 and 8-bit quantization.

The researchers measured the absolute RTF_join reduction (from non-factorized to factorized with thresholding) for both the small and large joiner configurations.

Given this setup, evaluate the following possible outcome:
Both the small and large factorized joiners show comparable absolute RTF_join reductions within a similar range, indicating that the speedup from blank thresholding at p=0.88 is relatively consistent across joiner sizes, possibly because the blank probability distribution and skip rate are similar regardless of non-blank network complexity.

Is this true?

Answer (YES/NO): NO